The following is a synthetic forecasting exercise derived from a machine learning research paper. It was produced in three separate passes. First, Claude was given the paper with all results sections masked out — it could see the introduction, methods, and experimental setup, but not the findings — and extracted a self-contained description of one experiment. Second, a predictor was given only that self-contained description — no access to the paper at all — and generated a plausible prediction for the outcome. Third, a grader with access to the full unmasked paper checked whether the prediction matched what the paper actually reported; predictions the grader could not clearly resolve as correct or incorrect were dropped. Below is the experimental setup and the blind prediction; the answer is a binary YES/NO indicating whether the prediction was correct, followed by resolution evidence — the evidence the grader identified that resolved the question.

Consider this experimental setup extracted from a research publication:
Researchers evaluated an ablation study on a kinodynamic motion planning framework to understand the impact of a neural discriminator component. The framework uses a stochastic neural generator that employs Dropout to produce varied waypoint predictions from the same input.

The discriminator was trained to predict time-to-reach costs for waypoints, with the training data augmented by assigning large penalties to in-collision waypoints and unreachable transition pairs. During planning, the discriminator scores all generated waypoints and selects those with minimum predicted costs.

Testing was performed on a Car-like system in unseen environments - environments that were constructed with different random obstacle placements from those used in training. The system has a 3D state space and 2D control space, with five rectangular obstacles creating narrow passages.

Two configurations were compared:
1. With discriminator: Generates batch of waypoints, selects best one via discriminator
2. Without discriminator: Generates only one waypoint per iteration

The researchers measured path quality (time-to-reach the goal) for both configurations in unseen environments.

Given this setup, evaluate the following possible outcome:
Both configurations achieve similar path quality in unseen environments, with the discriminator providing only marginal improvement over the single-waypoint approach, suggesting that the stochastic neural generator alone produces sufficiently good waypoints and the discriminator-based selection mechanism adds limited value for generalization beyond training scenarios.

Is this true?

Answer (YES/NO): YES